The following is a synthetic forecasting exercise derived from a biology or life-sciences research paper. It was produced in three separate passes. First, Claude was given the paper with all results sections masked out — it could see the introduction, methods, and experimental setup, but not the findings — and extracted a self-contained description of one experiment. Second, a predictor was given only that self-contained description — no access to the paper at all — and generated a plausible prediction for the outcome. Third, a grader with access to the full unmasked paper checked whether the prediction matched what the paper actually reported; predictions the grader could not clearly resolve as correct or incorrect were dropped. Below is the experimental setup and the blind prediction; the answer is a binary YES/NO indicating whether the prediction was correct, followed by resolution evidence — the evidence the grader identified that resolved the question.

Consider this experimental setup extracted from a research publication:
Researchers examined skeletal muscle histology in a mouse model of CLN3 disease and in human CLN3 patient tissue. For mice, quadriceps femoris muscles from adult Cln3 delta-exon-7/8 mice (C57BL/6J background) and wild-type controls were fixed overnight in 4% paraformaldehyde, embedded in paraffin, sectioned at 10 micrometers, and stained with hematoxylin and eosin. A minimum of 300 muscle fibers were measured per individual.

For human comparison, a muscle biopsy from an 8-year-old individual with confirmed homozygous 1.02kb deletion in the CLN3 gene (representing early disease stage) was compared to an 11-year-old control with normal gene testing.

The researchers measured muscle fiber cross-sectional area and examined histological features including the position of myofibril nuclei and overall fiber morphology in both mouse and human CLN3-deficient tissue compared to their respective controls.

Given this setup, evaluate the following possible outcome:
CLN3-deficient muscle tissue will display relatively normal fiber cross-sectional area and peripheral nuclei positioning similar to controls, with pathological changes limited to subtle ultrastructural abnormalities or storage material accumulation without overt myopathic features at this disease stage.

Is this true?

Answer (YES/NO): NO